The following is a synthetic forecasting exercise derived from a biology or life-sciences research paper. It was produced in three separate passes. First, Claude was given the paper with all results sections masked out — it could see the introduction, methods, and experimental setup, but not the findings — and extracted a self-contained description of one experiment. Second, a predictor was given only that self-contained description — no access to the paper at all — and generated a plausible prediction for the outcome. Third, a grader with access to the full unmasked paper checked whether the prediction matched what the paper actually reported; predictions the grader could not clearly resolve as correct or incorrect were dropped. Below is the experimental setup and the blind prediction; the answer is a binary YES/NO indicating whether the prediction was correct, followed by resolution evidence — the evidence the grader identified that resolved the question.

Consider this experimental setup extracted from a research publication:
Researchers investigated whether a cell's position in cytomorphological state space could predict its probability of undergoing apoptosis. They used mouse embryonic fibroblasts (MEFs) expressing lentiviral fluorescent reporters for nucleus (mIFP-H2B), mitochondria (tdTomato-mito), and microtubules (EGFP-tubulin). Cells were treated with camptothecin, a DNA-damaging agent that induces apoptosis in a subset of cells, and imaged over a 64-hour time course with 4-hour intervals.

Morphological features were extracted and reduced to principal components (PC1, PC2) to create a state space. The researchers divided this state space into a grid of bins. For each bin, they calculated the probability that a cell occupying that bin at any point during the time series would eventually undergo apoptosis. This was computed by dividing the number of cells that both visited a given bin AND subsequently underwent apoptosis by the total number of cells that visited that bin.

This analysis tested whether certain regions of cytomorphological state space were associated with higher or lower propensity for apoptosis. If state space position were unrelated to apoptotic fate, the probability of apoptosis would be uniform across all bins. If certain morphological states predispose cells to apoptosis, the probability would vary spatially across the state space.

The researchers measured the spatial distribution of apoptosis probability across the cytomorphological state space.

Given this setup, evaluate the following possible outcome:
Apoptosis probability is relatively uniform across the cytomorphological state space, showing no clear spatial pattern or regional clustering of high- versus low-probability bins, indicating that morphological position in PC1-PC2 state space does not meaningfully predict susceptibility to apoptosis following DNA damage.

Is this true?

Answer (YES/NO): NO